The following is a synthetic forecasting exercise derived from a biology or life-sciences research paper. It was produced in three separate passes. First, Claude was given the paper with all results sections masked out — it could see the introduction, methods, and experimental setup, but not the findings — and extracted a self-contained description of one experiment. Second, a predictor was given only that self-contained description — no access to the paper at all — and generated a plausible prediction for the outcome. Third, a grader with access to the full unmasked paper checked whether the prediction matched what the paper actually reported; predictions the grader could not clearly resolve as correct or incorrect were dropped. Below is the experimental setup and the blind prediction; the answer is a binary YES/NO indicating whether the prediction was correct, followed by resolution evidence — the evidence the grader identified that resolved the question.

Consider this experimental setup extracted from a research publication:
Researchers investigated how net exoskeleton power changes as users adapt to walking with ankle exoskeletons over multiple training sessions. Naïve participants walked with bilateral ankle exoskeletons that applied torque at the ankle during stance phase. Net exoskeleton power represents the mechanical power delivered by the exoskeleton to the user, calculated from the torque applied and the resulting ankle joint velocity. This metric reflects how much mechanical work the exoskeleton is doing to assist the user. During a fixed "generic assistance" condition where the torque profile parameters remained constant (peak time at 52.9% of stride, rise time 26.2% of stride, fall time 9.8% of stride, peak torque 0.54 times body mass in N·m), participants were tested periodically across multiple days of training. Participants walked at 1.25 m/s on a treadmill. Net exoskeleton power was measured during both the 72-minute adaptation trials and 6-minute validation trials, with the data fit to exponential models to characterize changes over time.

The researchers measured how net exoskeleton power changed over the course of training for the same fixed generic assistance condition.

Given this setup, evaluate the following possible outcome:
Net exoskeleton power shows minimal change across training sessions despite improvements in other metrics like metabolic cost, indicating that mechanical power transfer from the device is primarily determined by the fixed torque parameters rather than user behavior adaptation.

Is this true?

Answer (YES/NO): NO